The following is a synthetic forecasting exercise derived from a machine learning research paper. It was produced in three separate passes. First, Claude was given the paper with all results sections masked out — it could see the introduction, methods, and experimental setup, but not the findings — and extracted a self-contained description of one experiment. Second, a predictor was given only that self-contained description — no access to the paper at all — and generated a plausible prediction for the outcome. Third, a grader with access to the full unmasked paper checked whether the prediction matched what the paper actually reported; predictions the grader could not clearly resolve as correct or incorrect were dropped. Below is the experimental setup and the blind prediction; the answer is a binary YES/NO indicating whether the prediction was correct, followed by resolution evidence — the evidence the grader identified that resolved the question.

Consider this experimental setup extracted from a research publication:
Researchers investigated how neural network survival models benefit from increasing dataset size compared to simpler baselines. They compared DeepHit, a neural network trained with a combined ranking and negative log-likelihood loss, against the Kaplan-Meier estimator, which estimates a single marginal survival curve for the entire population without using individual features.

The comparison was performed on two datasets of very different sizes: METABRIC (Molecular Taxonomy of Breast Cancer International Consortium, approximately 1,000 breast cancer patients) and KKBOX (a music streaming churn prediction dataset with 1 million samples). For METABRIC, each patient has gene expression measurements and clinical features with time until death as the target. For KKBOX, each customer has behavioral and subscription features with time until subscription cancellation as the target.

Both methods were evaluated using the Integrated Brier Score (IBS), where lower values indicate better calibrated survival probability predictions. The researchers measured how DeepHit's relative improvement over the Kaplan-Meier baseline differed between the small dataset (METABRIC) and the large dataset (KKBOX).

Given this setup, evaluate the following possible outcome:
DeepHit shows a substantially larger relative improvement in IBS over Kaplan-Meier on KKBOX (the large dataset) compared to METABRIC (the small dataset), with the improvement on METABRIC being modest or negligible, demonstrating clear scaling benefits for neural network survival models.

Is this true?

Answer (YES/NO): YES